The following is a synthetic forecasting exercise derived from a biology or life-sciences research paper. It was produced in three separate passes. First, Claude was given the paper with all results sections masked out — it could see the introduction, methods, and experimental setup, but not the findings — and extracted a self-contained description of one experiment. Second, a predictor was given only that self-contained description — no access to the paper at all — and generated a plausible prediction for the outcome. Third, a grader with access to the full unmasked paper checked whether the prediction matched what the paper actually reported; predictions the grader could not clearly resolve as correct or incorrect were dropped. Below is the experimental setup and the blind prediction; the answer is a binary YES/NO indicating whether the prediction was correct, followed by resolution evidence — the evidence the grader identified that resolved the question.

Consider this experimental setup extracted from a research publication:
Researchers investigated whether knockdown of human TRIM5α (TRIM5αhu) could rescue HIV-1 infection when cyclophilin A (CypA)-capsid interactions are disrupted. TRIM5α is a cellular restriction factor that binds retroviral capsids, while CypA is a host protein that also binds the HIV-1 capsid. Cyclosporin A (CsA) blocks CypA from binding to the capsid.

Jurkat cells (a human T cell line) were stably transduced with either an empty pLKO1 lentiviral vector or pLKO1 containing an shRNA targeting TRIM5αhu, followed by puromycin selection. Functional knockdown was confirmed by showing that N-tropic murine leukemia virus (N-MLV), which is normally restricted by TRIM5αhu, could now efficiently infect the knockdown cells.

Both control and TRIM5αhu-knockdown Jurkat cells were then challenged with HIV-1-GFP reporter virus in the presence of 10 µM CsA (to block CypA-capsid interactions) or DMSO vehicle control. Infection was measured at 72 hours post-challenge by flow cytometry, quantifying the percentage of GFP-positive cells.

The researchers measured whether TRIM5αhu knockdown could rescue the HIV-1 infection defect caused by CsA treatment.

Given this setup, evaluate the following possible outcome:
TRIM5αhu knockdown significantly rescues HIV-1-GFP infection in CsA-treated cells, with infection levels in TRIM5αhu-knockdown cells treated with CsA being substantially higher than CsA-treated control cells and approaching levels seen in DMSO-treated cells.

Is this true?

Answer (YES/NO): YES